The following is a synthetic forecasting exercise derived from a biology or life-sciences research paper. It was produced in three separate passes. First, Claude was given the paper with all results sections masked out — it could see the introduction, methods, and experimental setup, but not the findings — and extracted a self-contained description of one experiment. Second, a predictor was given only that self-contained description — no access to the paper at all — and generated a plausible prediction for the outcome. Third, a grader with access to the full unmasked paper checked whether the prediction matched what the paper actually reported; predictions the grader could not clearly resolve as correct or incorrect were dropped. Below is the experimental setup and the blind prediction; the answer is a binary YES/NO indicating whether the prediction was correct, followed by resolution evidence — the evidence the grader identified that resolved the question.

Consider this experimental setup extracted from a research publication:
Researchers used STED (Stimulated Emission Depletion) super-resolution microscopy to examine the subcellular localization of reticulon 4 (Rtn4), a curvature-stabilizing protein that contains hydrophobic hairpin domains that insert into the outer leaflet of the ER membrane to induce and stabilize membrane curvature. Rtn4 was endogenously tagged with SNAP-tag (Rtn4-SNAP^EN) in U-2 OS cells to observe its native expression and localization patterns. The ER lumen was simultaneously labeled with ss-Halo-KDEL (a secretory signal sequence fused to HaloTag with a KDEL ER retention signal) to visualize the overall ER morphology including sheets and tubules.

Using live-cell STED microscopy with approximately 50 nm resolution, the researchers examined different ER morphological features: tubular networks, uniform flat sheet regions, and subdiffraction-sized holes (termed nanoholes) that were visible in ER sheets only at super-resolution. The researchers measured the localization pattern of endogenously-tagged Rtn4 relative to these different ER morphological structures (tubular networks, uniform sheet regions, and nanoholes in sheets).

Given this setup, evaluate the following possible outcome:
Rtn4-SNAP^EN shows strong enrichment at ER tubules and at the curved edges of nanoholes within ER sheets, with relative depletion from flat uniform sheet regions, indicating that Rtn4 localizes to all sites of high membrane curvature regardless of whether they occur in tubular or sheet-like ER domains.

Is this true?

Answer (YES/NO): YES